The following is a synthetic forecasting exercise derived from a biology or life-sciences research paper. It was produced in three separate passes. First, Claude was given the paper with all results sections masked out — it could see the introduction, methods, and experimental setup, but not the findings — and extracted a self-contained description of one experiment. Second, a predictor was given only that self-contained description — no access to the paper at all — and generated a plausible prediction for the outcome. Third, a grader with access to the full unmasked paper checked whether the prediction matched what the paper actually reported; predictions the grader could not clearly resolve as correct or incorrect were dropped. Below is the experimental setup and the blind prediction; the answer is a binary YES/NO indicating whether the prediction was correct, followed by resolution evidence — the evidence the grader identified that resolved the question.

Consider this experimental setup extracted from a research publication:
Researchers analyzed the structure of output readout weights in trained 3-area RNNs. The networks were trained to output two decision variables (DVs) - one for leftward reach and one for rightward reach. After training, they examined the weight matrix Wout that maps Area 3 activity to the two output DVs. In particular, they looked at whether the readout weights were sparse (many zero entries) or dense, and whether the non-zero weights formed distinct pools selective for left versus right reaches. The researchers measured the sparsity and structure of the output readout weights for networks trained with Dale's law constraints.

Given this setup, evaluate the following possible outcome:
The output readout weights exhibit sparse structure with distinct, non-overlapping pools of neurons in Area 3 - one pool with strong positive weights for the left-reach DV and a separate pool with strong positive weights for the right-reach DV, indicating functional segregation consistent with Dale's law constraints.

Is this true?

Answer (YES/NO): YES